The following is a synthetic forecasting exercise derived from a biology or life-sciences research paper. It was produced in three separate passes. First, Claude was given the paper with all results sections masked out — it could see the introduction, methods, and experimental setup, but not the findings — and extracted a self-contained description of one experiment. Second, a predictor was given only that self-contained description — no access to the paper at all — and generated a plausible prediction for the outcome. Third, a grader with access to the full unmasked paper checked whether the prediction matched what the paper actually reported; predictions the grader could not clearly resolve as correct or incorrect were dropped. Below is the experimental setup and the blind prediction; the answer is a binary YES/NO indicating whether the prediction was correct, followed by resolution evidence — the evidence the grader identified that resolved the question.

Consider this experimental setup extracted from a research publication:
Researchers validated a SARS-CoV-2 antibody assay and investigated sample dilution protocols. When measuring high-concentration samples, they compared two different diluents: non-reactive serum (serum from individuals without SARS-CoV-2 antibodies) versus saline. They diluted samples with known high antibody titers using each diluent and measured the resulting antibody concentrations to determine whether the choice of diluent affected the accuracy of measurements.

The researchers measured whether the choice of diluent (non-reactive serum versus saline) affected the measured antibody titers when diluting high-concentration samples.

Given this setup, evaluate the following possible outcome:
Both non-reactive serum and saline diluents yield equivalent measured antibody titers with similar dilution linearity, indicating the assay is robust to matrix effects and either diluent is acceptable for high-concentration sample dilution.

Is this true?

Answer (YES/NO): NO